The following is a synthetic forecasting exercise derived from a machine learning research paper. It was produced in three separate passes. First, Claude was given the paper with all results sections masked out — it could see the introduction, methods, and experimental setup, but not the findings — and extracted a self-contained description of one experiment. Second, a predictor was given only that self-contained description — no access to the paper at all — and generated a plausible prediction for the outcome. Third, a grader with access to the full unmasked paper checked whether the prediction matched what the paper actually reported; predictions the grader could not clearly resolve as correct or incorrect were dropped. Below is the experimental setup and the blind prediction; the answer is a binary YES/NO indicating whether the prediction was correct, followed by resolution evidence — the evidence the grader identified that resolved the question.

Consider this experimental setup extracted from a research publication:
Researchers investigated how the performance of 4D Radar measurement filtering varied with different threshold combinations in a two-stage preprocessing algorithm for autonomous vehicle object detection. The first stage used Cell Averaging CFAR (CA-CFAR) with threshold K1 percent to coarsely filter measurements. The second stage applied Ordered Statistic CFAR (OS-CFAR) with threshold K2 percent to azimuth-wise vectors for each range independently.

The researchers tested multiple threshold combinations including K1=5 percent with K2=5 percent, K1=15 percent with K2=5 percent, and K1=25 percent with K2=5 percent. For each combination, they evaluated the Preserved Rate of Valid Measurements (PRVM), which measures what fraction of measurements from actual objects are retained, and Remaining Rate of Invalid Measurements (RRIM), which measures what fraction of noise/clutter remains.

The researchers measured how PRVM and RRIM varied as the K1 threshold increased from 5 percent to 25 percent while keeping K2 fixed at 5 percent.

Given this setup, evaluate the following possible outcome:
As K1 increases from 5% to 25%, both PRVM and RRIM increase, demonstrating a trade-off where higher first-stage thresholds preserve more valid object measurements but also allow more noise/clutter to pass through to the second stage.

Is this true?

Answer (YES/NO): NO